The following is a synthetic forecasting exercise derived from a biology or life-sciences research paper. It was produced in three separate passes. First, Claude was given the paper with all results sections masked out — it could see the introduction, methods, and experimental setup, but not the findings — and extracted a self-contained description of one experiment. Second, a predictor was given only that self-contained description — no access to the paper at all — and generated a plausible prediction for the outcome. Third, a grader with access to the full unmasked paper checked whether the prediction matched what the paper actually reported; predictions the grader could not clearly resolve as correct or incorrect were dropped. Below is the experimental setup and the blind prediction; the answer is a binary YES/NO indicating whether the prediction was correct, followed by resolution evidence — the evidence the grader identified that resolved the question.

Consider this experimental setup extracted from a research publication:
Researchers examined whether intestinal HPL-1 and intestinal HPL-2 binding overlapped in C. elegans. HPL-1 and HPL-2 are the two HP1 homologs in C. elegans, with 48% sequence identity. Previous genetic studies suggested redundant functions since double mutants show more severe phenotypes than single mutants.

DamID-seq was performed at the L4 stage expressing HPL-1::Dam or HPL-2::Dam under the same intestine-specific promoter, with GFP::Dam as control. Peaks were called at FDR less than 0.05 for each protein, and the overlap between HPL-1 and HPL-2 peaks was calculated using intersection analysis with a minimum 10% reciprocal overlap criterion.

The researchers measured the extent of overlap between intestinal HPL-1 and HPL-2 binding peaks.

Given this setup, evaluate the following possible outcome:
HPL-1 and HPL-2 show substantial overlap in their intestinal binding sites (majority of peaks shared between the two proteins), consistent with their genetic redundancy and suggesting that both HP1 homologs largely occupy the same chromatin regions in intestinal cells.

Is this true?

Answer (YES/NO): NO